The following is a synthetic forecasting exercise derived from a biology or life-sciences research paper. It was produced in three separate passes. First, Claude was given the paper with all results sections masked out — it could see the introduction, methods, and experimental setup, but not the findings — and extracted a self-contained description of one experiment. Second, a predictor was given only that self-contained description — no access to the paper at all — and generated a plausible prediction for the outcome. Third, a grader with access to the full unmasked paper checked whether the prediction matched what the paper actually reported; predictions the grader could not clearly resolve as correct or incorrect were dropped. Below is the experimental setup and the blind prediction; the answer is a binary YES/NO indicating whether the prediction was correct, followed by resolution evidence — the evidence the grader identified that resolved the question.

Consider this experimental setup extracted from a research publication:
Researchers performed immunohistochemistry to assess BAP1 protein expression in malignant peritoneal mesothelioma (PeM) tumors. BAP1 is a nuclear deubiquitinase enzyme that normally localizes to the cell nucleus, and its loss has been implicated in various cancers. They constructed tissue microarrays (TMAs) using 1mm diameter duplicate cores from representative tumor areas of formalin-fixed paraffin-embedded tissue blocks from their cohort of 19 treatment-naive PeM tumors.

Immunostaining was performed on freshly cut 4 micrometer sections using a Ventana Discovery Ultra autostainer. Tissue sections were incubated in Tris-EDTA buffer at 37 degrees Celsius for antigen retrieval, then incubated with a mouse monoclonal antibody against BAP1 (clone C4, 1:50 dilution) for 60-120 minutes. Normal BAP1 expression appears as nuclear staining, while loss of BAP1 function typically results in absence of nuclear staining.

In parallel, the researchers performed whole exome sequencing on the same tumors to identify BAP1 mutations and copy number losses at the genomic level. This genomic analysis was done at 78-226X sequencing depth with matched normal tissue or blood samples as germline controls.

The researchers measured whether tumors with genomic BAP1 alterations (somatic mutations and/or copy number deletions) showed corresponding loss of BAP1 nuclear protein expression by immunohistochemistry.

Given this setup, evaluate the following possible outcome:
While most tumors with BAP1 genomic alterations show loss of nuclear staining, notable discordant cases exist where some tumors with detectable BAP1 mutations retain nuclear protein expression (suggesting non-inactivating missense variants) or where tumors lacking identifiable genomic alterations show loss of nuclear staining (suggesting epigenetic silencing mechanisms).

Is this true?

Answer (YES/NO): NO